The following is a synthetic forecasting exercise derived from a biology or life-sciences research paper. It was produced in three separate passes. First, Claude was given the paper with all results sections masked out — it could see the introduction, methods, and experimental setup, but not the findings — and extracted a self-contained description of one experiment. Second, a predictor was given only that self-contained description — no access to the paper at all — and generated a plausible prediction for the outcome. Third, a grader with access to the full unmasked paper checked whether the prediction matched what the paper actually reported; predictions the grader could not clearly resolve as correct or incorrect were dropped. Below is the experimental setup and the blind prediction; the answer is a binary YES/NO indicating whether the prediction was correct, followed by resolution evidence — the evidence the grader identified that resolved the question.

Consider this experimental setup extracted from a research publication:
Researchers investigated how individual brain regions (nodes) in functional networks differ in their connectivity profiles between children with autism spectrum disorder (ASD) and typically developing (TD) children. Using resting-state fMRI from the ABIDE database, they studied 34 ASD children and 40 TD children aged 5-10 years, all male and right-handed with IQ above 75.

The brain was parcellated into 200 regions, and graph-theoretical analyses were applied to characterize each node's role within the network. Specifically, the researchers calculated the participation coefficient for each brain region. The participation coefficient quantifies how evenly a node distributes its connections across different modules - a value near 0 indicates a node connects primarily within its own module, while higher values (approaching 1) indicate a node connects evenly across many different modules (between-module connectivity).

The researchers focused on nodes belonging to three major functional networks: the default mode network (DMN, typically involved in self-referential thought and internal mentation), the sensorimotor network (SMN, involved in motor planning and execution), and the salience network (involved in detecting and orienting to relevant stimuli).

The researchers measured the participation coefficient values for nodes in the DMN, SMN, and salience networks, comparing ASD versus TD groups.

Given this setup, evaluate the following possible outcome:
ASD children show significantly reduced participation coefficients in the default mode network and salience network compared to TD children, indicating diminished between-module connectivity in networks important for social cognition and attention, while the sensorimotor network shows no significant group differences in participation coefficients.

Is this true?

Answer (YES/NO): NO